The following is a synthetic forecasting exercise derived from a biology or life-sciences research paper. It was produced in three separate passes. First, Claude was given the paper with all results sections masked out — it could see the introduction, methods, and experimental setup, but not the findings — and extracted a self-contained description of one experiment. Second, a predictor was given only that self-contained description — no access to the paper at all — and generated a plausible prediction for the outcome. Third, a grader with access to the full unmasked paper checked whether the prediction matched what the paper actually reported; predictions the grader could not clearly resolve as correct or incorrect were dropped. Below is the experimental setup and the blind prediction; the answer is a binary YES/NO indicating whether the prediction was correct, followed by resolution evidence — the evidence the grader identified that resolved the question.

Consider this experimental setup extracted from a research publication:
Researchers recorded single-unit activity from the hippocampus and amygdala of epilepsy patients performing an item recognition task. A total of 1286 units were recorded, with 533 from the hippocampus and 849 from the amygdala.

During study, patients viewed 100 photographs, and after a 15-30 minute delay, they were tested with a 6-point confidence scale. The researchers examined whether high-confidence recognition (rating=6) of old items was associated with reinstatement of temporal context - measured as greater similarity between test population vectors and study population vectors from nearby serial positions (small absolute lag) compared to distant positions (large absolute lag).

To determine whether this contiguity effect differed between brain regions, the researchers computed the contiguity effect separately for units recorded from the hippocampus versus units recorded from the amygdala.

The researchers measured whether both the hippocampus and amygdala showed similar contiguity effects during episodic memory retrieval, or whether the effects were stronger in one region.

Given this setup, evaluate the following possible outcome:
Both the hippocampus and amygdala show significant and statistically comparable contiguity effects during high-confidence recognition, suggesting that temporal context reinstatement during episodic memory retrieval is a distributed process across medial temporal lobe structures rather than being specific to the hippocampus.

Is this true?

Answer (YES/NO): YES